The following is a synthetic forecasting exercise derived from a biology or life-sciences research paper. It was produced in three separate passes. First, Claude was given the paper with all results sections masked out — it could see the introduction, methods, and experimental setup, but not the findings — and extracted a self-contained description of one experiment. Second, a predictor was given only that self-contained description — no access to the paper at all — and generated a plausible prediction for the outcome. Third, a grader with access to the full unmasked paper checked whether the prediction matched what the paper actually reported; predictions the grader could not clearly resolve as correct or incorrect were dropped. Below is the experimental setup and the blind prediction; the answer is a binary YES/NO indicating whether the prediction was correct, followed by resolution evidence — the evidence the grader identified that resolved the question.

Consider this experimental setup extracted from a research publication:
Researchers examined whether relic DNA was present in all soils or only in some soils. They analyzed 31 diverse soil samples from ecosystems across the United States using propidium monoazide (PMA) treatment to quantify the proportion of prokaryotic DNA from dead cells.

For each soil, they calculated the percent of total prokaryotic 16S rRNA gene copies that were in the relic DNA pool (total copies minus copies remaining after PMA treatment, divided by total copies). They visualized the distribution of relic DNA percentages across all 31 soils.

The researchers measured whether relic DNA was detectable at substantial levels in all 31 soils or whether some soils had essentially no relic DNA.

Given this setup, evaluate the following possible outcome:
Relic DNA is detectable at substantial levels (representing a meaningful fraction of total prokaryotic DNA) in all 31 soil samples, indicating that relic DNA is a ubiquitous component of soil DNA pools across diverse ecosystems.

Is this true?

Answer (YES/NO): NO